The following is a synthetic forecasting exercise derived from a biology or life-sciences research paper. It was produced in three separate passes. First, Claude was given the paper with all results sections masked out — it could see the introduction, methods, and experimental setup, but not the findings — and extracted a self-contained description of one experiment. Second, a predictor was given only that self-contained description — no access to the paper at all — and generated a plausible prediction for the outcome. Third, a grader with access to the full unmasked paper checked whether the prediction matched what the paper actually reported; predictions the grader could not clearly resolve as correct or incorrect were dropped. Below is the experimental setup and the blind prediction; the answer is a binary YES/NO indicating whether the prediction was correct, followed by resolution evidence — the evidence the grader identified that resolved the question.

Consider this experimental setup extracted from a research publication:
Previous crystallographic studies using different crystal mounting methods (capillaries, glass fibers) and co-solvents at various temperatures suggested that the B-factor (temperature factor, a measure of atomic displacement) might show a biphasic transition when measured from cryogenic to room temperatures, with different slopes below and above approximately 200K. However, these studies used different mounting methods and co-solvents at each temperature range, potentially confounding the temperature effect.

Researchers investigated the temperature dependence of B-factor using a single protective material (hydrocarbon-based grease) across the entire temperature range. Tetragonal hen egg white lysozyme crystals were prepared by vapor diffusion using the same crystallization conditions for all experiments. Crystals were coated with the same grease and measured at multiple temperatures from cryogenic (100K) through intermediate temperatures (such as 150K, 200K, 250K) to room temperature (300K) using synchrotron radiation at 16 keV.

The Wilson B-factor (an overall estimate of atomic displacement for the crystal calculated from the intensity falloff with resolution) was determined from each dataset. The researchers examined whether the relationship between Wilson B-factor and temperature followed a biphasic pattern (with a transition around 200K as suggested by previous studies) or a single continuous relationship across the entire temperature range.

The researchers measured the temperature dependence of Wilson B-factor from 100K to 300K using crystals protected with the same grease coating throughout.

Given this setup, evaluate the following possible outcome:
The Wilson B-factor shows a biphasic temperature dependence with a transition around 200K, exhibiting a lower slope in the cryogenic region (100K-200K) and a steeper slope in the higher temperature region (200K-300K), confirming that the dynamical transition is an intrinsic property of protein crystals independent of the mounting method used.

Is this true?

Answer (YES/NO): NO